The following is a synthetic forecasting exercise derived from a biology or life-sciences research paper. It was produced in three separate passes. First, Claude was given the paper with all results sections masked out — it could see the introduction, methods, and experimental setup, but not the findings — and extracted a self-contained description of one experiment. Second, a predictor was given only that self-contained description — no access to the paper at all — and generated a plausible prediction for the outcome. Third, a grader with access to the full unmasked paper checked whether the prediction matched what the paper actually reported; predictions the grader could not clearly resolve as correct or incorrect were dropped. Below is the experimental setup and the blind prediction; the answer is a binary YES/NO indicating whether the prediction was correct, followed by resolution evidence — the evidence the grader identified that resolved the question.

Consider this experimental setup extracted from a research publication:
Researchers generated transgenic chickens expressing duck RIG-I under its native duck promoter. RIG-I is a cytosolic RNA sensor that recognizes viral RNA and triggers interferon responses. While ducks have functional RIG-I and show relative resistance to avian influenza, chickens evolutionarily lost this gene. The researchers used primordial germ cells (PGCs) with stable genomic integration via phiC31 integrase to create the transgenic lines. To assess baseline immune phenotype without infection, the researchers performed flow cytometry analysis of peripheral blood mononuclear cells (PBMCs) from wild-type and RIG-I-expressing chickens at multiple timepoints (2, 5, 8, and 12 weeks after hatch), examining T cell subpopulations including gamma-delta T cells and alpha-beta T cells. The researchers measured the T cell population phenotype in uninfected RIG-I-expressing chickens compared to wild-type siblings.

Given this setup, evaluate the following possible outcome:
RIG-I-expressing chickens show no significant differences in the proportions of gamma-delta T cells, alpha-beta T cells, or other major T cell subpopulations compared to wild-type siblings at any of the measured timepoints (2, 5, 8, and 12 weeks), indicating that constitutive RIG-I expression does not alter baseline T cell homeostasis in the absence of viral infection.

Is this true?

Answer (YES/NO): NO